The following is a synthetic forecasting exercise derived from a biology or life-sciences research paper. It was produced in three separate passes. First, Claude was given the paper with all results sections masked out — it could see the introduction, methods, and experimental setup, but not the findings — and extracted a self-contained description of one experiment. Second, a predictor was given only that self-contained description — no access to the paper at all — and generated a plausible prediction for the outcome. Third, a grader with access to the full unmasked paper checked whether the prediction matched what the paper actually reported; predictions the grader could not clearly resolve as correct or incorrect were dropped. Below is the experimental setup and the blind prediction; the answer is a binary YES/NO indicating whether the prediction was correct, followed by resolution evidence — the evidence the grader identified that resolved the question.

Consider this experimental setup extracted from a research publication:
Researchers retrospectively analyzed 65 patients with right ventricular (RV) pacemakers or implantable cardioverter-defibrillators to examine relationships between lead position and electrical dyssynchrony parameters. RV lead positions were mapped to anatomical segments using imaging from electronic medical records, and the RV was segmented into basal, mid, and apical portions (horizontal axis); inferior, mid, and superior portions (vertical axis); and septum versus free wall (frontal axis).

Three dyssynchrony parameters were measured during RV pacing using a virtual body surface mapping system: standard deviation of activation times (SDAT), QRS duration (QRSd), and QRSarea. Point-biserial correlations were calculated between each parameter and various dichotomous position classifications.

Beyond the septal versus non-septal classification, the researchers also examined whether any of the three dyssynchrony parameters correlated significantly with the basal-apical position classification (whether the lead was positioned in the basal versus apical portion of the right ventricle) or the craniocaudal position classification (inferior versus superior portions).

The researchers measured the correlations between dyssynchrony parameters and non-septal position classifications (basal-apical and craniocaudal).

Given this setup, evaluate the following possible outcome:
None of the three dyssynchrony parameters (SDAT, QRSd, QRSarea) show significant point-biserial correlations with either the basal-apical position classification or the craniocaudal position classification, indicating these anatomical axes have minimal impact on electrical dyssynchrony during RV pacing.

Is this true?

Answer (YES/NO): NO